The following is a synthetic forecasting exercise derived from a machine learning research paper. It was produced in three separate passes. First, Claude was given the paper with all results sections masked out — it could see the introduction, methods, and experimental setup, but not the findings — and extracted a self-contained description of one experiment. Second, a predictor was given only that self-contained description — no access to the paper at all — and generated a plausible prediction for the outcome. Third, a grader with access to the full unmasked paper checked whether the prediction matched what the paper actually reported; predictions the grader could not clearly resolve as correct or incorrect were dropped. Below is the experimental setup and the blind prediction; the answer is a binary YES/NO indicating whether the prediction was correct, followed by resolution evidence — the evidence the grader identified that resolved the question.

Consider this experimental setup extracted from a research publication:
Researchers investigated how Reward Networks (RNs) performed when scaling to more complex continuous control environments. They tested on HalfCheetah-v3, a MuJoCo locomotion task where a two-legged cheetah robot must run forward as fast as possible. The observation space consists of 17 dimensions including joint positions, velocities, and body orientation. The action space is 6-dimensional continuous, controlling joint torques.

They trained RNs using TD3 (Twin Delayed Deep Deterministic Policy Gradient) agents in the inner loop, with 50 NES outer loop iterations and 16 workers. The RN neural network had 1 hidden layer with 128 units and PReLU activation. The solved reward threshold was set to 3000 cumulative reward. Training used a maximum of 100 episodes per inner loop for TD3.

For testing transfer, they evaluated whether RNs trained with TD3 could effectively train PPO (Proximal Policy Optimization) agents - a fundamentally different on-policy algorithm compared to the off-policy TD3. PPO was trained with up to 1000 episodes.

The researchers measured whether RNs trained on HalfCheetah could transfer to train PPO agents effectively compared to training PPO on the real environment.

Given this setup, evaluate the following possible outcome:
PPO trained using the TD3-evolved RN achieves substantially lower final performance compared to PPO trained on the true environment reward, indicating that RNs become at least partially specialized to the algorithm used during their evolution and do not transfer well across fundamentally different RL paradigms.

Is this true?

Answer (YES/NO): NO